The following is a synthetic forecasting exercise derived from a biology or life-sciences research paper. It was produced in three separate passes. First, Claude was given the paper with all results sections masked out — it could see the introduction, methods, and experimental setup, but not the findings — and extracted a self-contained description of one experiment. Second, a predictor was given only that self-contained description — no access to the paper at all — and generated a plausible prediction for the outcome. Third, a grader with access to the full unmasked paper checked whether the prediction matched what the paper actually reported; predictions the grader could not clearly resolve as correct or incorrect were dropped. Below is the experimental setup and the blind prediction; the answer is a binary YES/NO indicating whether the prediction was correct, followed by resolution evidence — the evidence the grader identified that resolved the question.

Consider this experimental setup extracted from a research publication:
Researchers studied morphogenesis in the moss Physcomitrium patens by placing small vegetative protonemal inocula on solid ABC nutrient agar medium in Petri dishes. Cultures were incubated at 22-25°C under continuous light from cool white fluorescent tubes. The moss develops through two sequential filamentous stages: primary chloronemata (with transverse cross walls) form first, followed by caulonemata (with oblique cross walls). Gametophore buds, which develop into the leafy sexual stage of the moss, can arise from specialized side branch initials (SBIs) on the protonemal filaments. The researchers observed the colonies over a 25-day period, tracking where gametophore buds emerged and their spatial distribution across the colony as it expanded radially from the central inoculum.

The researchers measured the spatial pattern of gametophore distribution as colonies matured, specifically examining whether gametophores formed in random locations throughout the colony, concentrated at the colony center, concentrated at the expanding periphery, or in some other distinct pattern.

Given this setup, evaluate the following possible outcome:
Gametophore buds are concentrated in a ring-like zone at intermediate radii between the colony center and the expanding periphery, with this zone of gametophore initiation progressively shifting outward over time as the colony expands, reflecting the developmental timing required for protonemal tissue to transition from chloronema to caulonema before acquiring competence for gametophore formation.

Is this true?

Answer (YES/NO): NO